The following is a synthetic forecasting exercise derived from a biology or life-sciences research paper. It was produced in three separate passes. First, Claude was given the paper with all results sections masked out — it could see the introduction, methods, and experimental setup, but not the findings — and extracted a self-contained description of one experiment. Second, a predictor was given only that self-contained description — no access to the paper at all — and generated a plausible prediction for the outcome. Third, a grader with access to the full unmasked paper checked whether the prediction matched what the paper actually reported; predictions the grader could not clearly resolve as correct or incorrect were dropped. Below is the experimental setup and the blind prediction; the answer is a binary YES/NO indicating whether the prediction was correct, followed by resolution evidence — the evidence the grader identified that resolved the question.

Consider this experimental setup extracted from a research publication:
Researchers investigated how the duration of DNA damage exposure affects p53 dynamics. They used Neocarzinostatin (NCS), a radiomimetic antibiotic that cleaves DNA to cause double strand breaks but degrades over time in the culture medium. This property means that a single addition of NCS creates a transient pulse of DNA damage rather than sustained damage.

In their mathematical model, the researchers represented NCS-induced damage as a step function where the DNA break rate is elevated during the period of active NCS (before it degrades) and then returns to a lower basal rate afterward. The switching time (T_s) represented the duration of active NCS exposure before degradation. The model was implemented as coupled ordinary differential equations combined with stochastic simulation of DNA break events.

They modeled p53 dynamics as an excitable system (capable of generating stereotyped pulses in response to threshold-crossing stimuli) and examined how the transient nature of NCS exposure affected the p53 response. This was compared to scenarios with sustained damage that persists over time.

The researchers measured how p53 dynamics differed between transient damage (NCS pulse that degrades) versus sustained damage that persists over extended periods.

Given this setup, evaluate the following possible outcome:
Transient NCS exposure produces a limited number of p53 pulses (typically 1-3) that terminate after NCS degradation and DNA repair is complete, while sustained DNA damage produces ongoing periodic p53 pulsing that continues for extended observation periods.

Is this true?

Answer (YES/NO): NO